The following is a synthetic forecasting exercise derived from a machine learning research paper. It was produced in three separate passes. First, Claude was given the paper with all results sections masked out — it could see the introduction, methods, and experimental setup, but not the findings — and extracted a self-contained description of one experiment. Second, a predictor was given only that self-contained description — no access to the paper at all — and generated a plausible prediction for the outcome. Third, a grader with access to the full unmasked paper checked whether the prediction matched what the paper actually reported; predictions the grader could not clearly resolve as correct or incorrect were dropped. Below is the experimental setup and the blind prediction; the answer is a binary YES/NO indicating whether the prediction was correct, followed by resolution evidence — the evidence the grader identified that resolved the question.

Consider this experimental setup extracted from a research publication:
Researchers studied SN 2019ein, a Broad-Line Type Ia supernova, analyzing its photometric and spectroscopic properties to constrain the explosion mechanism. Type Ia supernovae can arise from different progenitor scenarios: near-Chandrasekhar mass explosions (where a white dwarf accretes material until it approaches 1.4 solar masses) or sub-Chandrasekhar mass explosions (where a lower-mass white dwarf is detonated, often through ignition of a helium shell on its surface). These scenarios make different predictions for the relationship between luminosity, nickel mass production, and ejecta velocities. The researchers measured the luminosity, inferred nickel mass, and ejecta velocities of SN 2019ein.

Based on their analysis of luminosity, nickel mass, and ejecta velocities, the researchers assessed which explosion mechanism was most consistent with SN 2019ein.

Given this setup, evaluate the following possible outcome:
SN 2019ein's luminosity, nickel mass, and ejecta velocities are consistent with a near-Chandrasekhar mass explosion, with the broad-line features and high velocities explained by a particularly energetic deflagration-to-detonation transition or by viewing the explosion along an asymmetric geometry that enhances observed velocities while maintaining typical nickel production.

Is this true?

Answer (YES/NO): NO